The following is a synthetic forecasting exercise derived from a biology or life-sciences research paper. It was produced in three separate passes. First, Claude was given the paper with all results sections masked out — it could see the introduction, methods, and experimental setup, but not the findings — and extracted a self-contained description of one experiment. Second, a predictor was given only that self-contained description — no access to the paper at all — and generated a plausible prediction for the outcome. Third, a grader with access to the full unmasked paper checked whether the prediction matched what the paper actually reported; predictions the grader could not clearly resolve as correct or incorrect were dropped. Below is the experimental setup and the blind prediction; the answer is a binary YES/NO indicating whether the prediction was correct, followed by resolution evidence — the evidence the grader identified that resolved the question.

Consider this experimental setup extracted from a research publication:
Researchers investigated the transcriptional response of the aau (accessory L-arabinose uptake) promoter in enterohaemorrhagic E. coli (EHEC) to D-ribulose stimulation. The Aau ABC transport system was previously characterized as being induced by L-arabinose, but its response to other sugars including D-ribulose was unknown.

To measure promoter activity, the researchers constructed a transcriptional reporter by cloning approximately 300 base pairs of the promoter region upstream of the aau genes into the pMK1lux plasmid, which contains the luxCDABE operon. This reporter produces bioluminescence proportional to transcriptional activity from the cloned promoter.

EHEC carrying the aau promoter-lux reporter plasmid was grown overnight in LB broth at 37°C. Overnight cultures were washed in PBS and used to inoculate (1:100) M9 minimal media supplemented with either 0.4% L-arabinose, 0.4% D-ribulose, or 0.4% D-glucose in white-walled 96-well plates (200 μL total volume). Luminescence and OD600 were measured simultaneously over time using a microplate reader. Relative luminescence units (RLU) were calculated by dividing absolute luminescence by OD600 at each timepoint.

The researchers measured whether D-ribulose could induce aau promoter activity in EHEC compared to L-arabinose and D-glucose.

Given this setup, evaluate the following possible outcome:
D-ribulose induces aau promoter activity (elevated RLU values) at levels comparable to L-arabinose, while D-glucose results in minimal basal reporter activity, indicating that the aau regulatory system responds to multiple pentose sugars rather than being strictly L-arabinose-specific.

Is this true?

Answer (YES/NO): NO